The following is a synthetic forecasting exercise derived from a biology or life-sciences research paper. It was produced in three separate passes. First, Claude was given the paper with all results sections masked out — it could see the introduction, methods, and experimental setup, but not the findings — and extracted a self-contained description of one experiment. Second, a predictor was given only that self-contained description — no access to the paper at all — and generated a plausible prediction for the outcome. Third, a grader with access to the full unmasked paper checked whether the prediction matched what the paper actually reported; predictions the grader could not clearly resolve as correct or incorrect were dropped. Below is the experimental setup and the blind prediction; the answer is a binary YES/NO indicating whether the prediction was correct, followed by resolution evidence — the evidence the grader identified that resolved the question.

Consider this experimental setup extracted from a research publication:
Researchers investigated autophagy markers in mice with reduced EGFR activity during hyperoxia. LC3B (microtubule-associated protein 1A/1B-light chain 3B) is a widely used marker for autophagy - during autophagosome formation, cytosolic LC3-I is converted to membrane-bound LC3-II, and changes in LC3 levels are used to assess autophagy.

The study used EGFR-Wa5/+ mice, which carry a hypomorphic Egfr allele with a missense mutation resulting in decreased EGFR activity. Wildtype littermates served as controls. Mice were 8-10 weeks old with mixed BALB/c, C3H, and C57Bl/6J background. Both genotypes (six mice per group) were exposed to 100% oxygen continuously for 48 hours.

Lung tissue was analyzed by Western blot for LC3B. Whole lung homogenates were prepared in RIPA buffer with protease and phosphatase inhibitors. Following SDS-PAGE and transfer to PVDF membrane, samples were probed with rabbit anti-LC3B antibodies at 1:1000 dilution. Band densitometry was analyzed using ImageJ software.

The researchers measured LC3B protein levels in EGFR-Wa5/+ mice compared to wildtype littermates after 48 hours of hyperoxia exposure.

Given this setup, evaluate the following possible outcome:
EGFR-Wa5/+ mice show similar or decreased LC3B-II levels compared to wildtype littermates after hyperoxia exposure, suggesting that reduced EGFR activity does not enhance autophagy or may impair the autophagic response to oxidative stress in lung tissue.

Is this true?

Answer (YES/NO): YES